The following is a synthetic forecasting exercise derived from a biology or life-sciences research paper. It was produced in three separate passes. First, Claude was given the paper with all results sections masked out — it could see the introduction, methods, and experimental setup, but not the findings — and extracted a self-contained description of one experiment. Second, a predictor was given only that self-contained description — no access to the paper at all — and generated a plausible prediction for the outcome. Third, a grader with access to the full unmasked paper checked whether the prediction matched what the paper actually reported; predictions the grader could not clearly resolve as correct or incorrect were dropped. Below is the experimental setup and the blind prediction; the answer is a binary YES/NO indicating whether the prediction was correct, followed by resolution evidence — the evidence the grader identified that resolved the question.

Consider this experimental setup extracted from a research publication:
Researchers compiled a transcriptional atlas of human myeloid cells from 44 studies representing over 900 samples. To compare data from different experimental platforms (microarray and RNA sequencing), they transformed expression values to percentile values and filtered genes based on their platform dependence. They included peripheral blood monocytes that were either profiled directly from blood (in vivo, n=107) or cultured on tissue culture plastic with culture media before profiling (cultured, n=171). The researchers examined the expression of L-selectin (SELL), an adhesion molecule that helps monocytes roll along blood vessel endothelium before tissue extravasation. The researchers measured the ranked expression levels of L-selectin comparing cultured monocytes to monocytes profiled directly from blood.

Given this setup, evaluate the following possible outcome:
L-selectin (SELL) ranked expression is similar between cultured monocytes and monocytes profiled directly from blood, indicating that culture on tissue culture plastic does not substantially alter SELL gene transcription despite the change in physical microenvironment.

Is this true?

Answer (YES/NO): NO